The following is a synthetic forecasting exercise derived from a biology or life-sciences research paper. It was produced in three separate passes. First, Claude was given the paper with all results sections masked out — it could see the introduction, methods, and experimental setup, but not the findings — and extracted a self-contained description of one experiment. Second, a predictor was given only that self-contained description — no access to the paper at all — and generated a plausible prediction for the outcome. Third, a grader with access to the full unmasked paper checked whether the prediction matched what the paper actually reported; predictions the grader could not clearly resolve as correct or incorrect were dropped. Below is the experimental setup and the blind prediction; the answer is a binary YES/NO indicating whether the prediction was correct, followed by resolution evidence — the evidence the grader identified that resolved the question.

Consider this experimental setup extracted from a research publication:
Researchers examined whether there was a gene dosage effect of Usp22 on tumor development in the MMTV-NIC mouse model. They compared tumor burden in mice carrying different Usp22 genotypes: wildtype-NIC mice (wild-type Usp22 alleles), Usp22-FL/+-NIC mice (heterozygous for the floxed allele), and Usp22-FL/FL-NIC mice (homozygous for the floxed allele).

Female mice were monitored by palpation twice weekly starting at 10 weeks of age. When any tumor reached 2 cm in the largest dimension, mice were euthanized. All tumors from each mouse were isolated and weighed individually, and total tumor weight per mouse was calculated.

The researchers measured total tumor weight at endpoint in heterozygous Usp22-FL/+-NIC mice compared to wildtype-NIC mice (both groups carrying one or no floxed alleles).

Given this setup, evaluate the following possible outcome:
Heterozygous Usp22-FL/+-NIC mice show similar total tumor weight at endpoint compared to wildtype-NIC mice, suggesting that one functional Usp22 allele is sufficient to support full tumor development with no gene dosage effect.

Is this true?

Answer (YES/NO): YES